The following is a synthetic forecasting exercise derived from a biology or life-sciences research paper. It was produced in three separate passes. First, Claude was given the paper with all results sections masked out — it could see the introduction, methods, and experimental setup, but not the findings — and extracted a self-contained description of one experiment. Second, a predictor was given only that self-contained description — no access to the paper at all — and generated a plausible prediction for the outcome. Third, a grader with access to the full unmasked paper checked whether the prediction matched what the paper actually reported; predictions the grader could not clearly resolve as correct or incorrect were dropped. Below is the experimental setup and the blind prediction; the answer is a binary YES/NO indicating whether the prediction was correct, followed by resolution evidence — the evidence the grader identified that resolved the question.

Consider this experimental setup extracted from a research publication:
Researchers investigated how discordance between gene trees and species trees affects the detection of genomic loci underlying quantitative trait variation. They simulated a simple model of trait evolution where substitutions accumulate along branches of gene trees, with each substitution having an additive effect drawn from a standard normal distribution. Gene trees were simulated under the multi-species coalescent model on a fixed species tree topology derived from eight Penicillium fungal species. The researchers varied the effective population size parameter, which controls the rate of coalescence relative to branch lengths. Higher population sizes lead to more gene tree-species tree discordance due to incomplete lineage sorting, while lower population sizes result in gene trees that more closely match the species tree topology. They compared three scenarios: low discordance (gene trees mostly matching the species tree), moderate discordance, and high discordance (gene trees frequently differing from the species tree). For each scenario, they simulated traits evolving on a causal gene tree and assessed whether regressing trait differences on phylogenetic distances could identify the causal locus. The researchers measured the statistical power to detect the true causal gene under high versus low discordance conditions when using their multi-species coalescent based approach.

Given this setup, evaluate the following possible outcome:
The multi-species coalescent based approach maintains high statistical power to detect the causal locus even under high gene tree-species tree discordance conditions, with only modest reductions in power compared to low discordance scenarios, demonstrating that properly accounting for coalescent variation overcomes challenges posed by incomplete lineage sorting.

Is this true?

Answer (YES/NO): NO